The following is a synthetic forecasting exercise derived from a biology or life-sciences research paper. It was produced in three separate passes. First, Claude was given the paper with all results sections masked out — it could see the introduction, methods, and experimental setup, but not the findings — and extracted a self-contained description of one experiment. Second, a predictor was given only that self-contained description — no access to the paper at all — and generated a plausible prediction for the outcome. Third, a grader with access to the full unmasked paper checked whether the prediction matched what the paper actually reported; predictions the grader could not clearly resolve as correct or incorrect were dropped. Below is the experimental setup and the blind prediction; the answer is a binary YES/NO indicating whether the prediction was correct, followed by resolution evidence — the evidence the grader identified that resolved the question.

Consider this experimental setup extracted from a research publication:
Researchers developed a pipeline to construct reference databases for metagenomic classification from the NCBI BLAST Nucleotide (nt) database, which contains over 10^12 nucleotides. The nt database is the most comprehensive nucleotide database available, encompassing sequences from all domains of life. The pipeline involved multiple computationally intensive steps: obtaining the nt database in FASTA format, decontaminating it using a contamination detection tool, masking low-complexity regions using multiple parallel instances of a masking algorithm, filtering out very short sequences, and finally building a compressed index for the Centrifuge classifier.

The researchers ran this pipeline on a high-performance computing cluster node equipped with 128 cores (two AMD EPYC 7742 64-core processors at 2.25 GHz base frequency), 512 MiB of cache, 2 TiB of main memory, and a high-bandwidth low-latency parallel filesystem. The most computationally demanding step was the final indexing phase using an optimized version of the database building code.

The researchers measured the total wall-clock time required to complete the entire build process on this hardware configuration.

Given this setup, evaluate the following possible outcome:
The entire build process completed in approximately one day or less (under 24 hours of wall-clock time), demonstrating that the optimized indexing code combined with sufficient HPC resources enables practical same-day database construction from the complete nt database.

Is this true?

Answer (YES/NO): NO